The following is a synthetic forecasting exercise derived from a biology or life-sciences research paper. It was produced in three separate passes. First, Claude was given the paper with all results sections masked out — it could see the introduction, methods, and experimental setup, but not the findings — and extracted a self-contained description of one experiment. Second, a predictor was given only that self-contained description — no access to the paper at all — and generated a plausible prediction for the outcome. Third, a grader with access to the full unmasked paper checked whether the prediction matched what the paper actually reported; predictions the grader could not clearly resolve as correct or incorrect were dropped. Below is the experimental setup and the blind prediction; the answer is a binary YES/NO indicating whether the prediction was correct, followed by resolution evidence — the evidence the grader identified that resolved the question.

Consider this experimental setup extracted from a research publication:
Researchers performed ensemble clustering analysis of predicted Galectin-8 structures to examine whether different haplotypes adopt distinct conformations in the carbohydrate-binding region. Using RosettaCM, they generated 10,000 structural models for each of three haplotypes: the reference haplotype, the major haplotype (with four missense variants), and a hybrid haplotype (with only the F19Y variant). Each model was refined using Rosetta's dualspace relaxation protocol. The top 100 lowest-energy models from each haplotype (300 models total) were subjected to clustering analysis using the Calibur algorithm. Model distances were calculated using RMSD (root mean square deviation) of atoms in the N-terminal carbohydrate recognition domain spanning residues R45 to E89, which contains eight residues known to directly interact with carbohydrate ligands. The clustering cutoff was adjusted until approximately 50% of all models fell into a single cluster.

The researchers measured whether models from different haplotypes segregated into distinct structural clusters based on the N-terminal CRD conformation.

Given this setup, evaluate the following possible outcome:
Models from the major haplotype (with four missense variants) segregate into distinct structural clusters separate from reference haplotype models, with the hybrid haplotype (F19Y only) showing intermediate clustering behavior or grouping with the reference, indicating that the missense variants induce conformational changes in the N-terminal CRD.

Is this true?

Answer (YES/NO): YES